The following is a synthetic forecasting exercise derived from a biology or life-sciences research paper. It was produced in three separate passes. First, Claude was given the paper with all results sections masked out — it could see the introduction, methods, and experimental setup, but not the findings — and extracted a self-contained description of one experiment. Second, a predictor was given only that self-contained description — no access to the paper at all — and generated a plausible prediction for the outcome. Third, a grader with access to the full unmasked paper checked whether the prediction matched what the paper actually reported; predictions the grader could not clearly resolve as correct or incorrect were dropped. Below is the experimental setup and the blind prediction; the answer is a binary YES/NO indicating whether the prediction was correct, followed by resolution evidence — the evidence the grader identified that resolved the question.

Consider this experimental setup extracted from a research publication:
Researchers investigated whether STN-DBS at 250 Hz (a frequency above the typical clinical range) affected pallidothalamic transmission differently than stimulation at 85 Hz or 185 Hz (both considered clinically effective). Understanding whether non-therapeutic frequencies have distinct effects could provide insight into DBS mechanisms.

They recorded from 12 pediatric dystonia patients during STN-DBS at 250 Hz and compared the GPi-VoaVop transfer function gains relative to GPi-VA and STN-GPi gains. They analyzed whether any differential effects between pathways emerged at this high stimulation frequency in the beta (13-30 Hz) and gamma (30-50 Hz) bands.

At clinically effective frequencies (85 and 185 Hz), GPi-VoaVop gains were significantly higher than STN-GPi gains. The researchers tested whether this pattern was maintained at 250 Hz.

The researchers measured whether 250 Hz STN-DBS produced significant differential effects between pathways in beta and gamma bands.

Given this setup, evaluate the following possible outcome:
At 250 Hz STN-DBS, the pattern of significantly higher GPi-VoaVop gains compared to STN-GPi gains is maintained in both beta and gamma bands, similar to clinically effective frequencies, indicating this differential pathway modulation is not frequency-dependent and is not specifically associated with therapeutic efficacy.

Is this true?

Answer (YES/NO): NO